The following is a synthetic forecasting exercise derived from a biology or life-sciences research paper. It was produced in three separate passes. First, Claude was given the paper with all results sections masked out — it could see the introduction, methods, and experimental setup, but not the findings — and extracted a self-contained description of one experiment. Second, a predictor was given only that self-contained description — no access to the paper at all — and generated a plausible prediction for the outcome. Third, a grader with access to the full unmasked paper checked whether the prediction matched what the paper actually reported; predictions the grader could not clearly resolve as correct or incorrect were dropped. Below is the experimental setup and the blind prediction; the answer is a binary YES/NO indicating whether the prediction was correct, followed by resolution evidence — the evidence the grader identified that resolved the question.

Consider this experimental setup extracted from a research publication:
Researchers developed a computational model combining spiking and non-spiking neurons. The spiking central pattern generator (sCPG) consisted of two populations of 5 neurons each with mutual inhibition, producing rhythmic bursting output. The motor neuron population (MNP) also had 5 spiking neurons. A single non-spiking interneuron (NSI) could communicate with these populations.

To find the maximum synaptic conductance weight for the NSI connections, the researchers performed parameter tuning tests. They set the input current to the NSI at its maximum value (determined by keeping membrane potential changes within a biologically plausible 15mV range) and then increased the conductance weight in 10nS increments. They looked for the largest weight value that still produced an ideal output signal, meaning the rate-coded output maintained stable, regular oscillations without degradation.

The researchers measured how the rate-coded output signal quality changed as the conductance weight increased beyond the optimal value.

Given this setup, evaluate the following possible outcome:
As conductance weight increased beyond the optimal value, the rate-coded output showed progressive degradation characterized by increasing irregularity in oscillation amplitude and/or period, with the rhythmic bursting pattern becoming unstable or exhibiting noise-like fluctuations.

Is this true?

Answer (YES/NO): NO